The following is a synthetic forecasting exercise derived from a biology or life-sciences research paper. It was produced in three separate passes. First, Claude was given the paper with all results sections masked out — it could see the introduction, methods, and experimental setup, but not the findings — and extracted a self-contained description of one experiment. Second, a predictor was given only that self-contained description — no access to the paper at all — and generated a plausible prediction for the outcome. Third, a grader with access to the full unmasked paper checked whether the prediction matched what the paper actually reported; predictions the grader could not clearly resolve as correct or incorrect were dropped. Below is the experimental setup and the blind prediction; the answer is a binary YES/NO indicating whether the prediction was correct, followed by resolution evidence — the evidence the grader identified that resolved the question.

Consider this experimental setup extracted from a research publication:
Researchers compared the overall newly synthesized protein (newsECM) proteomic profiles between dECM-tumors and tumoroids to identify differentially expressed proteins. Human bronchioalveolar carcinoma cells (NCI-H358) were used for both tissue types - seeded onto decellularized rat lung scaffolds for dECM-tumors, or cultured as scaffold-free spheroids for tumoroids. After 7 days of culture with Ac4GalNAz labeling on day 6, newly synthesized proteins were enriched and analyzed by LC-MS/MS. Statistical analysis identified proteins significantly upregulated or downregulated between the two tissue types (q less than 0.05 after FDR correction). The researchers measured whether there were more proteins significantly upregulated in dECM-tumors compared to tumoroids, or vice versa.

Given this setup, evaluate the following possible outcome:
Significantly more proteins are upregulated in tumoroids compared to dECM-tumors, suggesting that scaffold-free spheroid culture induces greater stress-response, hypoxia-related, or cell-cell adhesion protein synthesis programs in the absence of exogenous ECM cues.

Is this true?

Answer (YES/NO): NO